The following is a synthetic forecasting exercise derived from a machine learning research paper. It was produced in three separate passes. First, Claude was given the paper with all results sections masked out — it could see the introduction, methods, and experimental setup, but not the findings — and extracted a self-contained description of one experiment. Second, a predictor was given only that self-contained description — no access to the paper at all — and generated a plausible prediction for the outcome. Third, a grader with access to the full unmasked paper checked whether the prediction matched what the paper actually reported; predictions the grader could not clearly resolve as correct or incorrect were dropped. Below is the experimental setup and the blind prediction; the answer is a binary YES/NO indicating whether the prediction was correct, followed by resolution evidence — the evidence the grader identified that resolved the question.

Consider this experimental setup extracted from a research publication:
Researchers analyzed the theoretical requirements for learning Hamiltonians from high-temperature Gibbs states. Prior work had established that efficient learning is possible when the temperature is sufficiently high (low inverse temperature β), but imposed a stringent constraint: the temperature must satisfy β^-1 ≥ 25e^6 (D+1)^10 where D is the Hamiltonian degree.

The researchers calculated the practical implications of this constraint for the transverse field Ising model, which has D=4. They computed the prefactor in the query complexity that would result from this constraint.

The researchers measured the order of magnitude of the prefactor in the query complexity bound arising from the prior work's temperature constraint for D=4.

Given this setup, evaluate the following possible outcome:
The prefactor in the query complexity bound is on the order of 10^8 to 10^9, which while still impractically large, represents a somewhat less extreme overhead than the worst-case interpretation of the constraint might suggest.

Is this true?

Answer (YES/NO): NO